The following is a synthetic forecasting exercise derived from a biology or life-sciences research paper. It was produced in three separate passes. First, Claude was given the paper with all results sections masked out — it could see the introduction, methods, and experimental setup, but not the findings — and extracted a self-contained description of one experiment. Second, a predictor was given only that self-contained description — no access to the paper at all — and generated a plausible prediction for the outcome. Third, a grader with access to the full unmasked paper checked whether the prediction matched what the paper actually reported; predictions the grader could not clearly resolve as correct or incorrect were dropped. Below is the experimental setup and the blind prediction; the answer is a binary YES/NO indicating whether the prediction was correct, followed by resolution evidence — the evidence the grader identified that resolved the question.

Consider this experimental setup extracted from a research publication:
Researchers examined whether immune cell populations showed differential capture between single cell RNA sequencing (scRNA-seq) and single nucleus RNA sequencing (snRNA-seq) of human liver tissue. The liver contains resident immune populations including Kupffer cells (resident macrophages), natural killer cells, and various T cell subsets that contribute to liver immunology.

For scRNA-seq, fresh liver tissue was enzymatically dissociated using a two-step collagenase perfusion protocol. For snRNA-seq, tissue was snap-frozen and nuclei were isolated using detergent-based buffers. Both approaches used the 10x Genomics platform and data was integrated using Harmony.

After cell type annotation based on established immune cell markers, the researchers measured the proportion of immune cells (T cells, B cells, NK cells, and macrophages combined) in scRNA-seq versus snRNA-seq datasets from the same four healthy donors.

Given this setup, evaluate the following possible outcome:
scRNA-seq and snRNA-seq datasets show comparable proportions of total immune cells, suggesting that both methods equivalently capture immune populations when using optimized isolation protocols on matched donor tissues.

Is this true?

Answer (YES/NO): NO